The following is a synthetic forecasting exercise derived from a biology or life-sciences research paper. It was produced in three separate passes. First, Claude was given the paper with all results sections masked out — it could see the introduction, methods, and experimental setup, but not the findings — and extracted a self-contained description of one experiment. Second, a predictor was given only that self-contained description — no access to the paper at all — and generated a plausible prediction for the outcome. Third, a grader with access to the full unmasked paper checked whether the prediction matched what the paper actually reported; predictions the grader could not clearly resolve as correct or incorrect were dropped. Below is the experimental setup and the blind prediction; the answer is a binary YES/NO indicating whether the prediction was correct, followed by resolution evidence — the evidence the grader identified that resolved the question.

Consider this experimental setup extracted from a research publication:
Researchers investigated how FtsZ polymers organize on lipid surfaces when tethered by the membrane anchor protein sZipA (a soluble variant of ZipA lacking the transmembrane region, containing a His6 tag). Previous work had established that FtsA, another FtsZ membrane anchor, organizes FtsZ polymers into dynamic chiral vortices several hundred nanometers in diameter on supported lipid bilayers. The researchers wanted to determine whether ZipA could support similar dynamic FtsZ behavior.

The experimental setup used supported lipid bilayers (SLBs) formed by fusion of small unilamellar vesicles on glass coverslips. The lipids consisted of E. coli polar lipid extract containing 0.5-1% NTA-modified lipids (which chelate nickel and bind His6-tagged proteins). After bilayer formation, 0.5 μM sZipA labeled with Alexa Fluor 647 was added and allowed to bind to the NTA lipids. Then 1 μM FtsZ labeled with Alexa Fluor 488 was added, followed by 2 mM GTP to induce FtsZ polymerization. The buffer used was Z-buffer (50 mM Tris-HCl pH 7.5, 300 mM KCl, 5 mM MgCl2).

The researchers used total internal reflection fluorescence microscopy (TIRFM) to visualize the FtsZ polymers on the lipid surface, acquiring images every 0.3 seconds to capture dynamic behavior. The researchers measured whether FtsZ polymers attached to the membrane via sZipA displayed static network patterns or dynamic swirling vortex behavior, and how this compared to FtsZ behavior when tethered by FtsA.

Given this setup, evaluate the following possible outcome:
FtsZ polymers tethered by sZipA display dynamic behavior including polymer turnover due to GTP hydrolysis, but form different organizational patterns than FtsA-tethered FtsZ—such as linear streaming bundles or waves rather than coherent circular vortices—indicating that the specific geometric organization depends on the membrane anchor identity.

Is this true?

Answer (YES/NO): NO